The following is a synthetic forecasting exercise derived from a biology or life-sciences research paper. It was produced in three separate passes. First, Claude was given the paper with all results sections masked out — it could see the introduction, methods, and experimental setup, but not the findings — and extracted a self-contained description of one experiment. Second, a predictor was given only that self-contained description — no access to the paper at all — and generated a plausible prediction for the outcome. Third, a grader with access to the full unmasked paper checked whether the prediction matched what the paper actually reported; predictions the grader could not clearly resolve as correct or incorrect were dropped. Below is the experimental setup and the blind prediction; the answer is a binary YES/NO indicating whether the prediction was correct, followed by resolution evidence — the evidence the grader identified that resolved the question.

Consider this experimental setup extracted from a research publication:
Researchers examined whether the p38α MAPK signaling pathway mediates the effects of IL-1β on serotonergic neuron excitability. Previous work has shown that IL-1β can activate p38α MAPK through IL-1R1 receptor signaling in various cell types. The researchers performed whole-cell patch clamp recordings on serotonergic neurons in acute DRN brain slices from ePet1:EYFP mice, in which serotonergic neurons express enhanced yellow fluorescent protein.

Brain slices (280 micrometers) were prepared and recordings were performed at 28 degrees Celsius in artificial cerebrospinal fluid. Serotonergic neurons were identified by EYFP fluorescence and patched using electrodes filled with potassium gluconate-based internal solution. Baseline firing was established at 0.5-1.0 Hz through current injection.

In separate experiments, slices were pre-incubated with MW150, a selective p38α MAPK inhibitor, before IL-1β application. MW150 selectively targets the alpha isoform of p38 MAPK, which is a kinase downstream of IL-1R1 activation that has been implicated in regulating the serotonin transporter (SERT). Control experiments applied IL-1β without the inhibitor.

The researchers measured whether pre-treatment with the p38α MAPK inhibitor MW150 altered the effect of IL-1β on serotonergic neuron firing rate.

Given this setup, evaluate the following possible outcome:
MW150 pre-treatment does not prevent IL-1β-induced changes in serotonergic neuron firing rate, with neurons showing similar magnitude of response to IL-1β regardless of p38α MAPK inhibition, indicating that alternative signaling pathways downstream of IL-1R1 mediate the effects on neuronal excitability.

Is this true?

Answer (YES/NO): NO